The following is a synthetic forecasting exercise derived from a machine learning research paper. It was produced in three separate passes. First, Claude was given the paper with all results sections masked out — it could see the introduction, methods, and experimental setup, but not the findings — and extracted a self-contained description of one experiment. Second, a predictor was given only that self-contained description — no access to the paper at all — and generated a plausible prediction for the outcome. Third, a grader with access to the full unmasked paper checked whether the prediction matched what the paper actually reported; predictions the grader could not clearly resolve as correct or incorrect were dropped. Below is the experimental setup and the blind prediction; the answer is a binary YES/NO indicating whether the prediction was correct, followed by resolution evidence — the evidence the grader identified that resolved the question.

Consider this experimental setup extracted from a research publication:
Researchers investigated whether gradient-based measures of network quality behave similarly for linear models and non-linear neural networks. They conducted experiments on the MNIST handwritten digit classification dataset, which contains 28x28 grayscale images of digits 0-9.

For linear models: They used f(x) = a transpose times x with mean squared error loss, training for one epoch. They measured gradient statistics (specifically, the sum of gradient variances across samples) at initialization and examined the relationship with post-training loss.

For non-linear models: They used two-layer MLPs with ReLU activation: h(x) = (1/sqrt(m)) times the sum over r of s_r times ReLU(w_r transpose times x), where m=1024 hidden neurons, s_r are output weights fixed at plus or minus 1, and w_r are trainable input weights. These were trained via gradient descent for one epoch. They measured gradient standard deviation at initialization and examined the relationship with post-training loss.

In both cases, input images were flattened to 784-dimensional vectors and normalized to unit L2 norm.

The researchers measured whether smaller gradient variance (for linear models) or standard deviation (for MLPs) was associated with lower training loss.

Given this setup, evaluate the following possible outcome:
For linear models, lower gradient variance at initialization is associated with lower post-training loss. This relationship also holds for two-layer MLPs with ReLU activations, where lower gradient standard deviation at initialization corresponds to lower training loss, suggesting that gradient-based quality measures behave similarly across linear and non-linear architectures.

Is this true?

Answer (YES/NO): YES